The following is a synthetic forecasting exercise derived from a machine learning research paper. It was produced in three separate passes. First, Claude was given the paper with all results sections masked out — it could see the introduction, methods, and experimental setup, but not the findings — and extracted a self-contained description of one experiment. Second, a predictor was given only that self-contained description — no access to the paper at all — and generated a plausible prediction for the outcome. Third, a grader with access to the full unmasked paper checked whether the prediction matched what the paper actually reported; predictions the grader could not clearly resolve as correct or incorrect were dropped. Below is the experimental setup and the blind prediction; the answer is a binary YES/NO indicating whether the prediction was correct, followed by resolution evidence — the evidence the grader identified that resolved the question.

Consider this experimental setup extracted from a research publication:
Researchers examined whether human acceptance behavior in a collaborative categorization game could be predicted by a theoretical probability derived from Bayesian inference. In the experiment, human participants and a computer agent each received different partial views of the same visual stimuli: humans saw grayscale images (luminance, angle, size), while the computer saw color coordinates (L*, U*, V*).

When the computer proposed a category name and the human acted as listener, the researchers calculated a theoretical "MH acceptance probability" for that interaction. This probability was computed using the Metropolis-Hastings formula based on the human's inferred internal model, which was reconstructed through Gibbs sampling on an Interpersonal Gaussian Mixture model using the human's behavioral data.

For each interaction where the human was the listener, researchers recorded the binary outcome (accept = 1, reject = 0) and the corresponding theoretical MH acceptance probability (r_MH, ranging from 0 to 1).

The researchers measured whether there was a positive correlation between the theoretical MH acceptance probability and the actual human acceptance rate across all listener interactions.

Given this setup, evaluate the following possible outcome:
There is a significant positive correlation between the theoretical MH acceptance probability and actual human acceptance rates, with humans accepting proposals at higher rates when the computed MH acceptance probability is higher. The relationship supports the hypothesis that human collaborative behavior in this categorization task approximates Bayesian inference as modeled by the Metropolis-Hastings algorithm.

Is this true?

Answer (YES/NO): YES